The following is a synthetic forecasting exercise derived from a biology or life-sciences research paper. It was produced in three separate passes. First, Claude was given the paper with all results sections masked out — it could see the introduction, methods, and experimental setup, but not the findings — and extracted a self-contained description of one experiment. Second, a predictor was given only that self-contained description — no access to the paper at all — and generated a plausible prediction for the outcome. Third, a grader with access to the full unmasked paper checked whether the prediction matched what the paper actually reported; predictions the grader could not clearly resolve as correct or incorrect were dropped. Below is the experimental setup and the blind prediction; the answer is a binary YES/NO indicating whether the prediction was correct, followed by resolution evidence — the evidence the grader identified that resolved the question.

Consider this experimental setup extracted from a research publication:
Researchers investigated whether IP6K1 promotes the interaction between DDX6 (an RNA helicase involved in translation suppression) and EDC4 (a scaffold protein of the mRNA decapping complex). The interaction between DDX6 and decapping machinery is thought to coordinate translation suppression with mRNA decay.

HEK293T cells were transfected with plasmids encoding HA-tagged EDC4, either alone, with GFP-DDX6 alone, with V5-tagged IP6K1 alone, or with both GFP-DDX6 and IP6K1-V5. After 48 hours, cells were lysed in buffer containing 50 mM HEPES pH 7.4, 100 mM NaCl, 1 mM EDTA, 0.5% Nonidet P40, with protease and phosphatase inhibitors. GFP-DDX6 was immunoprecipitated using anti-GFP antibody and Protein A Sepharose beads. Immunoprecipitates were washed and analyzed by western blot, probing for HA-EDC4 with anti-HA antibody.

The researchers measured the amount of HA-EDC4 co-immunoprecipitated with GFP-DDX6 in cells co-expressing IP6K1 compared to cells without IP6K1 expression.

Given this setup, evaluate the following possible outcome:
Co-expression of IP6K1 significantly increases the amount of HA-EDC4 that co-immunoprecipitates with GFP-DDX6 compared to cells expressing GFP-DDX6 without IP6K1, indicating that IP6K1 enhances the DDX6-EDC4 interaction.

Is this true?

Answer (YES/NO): YES